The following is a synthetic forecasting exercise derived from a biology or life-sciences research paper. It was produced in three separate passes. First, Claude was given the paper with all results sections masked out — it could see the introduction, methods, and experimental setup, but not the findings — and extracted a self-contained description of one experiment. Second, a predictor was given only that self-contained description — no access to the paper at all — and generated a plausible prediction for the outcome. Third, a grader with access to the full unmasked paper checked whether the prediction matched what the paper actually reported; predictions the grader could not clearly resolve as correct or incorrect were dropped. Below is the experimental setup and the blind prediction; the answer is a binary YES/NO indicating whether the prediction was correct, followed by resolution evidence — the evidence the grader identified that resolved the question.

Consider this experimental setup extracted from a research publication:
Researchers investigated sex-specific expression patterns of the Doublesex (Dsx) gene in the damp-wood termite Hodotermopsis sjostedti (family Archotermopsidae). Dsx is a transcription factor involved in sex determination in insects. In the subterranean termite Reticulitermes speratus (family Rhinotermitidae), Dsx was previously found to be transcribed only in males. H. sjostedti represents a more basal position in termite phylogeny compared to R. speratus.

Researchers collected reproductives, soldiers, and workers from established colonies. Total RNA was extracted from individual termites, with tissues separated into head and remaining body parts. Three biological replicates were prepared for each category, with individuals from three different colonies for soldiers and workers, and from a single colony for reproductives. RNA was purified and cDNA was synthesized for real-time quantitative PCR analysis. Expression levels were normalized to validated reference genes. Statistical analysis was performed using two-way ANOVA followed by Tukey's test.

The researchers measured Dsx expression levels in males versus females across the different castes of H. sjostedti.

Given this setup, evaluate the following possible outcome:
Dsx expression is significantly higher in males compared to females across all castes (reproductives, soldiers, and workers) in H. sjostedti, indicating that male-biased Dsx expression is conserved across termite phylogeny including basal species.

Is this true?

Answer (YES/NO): YES